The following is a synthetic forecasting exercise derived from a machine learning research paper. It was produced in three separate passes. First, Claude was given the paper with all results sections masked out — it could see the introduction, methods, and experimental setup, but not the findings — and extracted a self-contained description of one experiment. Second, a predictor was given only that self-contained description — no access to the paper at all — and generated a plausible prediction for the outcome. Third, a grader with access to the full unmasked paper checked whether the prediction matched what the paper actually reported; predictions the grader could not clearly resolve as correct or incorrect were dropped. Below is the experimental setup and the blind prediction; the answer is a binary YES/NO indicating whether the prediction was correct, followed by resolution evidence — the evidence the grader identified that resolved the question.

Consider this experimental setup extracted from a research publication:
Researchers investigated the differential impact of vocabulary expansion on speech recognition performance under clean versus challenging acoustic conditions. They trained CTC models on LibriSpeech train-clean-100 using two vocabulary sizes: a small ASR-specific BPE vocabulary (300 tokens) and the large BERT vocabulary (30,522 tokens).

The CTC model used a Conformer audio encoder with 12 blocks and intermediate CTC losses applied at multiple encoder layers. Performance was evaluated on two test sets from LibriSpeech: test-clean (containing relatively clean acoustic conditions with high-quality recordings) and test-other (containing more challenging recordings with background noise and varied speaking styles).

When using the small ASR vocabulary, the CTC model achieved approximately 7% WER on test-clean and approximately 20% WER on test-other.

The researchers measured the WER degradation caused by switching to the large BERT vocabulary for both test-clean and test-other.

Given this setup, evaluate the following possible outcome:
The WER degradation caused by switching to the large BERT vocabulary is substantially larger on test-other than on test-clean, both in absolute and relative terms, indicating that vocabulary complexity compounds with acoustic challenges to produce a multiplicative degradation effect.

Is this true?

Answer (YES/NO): NO